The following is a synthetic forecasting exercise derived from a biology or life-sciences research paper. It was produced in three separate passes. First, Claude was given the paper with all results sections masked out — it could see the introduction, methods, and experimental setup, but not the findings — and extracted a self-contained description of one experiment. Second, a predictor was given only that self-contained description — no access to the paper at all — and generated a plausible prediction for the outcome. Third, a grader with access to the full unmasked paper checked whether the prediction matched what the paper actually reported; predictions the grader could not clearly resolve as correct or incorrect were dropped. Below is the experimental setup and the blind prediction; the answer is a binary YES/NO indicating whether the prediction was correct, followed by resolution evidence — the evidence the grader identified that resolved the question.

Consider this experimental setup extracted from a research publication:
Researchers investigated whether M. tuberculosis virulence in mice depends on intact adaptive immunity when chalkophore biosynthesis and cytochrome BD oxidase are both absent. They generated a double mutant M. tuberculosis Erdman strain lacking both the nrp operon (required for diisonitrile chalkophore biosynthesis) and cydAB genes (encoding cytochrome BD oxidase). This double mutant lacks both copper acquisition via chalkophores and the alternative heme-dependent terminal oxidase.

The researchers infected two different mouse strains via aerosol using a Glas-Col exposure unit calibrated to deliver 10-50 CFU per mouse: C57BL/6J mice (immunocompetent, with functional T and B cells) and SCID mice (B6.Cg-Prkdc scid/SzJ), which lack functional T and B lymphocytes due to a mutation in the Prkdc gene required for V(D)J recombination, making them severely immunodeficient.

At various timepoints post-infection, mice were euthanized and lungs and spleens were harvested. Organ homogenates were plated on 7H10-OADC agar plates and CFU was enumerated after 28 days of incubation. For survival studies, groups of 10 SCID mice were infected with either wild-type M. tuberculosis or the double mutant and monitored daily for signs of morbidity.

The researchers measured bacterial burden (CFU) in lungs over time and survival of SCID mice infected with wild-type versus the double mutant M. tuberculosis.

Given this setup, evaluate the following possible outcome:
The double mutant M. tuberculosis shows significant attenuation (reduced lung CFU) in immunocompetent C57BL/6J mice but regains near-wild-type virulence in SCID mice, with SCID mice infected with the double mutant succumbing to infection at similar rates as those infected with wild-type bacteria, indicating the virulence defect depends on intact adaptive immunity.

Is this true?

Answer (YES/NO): NO